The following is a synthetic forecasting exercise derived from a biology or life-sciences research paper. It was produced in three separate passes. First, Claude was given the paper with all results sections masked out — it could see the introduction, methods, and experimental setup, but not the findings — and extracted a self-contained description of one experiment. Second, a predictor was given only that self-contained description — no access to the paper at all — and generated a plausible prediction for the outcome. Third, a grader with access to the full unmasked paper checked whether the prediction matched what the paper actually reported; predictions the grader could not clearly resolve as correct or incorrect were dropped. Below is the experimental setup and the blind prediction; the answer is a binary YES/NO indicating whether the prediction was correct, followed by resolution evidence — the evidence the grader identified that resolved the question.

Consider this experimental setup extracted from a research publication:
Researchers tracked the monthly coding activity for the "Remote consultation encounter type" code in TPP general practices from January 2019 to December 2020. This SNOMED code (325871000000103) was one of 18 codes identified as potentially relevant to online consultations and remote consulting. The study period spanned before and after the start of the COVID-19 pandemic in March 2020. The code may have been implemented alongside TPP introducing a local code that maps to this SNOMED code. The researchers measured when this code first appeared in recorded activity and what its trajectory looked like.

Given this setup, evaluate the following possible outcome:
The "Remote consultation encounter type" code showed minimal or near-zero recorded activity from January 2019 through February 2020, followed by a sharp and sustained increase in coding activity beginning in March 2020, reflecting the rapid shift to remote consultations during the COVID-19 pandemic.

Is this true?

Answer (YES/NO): YES